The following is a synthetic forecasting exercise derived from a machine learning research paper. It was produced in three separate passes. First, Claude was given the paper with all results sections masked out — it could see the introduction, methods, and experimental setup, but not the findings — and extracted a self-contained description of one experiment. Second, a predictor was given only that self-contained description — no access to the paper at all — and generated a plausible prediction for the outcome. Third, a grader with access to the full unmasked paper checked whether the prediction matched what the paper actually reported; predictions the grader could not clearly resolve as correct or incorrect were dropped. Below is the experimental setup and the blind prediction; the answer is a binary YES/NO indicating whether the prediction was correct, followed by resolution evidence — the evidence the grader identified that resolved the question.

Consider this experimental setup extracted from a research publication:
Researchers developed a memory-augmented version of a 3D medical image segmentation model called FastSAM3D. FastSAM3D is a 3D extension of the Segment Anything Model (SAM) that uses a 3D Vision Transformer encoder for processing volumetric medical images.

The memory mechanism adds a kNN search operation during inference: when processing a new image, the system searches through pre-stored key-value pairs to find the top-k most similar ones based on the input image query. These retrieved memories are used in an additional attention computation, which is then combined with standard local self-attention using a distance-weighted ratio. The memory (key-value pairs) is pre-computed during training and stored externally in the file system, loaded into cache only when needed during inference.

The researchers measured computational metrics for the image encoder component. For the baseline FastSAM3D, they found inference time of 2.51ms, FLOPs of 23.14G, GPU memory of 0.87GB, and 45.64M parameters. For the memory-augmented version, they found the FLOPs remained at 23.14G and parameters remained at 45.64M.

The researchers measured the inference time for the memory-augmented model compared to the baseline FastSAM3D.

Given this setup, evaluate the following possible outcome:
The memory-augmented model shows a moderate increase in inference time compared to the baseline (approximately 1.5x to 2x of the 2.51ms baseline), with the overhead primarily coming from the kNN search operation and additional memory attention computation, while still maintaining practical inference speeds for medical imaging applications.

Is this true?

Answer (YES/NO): NO